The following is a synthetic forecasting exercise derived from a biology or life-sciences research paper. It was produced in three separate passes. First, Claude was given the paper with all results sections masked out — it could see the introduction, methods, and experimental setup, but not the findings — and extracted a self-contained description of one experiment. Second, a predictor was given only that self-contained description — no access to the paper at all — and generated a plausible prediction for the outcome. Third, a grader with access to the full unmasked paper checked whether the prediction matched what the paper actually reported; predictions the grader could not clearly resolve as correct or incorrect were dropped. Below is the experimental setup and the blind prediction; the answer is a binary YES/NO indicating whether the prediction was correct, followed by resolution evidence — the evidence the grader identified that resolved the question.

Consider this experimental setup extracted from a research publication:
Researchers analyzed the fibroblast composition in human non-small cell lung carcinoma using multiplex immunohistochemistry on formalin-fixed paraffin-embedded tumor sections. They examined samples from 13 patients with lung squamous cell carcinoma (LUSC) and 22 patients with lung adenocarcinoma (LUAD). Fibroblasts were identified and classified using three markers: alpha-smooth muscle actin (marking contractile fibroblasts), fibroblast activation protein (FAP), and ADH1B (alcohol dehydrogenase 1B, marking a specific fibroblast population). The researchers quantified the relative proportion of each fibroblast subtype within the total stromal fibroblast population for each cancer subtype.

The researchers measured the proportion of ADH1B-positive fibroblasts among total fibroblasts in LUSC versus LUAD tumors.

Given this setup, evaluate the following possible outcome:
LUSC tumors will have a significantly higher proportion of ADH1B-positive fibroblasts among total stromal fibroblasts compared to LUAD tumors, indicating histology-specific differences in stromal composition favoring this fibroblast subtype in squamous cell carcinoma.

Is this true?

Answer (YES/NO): NO